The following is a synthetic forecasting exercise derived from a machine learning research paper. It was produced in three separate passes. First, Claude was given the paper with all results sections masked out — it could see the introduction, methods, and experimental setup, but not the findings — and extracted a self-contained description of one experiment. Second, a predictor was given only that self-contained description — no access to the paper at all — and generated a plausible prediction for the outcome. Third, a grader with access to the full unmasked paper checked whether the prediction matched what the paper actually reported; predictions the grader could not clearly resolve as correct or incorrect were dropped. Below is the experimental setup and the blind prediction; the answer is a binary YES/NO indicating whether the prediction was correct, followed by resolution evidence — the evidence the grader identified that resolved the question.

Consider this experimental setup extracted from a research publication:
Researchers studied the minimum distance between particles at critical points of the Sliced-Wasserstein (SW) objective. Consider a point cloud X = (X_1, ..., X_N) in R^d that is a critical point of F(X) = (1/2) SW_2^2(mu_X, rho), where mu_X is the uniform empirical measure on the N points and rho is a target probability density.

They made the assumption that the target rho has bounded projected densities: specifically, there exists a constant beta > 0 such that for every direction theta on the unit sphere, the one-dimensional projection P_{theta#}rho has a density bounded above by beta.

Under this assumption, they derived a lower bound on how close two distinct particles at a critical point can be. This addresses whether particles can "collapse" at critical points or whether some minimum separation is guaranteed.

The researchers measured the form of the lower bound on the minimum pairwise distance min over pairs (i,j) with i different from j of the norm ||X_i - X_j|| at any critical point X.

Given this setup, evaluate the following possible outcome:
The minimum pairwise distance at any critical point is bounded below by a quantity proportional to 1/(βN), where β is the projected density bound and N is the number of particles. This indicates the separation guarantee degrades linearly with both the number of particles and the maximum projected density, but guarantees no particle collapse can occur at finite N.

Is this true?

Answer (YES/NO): YES